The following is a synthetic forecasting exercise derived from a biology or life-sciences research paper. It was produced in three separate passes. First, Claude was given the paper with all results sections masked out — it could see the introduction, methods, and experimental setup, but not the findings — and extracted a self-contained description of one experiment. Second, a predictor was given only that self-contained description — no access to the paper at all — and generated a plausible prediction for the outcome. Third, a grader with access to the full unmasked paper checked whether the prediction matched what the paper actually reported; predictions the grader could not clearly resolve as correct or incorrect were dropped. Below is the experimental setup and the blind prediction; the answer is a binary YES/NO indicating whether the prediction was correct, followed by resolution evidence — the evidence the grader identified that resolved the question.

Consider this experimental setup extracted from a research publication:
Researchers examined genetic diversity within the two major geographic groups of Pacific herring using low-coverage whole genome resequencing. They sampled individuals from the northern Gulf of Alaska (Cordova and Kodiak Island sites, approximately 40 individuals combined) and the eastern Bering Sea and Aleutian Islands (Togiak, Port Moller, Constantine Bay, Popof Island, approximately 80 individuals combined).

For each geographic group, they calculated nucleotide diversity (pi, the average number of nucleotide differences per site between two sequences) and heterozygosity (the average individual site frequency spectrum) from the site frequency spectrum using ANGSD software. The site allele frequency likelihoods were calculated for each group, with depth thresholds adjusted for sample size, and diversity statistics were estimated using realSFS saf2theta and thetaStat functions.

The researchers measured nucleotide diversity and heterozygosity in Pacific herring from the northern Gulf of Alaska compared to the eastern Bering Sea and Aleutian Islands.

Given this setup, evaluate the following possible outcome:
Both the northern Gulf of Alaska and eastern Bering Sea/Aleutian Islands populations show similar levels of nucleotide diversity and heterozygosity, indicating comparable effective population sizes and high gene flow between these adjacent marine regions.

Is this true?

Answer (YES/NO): NO